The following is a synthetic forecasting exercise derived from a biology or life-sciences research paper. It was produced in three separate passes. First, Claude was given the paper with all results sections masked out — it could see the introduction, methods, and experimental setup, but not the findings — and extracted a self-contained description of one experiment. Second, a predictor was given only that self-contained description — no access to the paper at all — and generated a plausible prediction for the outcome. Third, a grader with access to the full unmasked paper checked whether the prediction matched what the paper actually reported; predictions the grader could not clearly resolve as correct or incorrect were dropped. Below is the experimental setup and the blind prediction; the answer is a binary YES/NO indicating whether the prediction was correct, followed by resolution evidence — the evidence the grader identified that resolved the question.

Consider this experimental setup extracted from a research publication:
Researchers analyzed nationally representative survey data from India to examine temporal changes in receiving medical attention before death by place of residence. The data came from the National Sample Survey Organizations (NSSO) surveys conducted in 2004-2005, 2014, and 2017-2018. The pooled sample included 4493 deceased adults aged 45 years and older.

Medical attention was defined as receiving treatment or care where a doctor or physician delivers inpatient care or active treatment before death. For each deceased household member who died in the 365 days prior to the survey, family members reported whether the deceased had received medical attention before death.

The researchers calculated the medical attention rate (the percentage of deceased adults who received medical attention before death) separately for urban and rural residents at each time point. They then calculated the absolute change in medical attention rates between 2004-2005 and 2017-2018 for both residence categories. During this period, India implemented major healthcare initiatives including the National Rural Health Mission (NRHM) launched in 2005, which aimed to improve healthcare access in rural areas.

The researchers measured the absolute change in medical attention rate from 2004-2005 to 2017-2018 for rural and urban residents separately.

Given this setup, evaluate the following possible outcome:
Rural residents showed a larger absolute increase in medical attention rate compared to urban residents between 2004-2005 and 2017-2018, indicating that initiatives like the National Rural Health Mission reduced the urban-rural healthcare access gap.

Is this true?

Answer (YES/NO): NO